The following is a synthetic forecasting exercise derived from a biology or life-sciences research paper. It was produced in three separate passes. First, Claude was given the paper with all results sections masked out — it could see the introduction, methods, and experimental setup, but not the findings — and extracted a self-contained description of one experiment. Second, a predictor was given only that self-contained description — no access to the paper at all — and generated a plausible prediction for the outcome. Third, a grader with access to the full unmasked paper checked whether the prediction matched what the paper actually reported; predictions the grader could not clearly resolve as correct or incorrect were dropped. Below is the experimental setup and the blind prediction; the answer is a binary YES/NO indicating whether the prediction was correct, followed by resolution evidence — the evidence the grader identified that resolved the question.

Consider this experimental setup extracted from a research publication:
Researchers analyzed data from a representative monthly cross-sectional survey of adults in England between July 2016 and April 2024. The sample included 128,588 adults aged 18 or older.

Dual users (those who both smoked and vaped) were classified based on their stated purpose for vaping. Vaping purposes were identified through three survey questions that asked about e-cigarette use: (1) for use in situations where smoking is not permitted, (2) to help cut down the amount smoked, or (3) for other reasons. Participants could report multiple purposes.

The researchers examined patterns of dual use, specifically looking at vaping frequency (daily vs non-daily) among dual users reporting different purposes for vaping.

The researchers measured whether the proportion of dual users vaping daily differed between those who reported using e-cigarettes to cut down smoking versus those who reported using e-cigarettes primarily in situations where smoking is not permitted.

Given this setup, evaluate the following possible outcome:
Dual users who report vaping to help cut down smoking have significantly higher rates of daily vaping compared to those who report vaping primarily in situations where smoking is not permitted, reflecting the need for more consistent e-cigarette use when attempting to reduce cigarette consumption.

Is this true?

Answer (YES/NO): NO